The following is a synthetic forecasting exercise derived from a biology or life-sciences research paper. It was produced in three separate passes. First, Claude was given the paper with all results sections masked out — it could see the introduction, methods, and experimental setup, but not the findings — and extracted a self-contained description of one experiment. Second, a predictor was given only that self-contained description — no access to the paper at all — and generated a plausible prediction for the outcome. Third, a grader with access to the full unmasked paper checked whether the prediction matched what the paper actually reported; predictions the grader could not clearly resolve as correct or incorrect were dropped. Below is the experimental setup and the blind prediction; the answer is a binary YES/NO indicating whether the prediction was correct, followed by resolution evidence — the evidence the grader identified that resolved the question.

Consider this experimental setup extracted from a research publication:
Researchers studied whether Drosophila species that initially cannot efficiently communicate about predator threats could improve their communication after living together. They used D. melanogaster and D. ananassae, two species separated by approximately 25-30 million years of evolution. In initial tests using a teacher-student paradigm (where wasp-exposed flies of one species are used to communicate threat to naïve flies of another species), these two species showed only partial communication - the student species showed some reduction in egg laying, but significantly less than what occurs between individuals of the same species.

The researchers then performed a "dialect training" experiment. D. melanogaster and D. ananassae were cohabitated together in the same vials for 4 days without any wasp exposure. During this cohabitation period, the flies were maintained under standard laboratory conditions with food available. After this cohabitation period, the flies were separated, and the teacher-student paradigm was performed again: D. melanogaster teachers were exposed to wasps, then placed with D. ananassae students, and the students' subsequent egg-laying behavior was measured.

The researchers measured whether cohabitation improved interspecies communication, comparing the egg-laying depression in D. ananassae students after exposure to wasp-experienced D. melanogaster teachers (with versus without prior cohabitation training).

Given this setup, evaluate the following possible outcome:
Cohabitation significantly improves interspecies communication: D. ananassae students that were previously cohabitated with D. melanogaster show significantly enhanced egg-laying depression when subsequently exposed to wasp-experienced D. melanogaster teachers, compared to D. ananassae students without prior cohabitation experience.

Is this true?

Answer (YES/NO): YES